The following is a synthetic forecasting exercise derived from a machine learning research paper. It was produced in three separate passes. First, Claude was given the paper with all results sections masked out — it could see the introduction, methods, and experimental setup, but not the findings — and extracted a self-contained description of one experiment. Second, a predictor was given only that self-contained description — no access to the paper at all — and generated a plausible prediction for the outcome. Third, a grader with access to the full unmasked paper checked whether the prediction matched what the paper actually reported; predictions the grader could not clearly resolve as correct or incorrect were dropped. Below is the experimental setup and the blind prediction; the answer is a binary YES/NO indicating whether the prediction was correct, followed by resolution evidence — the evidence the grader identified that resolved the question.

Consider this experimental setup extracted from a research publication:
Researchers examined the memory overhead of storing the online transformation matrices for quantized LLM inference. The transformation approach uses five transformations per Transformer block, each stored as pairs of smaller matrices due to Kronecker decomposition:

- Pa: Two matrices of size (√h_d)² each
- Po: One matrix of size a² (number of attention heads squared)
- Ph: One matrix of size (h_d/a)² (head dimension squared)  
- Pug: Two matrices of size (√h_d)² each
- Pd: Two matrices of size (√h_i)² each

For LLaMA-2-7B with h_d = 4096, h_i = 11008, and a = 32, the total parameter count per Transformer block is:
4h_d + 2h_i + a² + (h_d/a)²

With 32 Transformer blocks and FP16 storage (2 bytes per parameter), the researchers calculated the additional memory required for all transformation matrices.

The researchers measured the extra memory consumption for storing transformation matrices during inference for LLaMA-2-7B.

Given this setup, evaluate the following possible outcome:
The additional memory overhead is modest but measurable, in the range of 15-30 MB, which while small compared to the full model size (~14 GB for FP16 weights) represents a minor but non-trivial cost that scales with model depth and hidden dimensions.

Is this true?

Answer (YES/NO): NO